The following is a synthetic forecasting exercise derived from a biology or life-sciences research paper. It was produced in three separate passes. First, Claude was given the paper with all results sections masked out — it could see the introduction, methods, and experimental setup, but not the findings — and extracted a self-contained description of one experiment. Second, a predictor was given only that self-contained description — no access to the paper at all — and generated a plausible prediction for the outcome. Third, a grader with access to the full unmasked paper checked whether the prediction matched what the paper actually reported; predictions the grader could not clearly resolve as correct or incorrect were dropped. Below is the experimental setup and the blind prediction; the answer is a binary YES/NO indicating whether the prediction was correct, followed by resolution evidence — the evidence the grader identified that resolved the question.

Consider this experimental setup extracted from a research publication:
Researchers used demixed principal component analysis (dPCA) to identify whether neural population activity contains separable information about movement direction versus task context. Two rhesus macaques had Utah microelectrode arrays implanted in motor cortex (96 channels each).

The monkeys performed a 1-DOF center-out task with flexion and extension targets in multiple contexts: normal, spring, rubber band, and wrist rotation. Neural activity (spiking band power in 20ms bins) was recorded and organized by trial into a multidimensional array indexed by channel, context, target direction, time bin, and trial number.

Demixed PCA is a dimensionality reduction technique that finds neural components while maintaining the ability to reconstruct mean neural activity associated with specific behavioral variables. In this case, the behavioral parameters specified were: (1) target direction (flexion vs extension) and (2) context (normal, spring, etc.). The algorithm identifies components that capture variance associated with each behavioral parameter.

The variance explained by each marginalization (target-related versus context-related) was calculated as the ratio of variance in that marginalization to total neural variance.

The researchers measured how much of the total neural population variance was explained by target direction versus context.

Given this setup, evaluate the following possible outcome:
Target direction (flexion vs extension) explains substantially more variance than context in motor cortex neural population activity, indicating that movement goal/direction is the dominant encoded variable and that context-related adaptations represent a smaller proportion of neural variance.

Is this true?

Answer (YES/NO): YES